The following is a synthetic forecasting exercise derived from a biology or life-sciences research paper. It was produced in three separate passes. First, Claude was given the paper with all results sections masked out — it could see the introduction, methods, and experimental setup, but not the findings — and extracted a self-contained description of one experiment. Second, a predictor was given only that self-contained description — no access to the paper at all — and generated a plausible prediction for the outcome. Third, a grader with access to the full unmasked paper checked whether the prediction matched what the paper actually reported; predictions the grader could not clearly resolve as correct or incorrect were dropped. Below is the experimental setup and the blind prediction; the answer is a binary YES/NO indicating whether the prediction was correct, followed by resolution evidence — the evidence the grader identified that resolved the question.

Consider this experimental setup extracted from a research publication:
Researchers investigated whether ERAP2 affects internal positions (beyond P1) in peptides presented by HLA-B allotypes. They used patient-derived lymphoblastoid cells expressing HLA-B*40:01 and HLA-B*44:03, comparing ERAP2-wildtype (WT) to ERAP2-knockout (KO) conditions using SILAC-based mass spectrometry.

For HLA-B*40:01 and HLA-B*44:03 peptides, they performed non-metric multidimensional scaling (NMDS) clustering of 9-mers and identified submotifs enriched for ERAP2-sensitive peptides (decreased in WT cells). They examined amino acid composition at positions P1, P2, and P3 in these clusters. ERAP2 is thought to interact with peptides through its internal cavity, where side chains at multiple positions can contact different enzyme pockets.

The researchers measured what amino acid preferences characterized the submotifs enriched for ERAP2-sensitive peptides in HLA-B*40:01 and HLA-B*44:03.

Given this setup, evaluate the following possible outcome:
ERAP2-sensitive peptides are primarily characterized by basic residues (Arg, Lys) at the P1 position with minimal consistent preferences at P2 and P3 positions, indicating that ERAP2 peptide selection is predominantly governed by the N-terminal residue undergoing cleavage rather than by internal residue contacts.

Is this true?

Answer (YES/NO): NO